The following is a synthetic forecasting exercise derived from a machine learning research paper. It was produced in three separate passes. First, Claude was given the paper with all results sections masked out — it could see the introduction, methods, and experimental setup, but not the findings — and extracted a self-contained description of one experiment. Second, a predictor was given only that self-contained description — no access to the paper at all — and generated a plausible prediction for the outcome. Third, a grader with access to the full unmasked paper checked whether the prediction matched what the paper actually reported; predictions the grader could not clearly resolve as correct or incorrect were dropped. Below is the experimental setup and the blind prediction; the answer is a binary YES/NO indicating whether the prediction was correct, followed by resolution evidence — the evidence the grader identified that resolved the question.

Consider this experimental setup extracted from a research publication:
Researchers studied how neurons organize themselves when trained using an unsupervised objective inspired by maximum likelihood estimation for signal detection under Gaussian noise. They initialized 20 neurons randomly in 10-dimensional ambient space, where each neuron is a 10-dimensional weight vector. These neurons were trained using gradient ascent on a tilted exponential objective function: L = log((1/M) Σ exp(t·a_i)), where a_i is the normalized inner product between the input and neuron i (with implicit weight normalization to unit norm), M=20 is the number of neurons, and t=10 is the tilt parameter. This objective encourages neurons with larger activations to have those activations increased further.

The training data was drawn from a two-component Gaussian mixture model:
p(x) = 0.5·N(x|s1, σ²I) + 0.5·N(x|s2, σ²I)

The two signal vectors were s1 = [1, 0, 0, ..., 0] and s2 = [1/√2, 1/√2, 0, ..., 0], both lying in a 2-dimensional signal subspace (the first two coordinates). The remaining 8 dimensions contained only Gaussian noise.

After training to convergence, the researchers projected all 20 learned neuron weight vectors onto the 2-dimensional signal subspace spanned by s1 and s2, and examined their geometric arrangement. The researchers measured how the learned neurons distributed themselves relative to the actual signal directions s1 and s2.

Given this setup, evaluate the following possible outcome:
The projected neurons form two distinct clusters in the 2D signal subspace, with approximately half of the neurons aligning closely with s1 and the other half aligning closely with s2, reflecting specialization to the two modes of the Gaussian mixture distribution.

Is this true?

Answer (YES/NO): NO